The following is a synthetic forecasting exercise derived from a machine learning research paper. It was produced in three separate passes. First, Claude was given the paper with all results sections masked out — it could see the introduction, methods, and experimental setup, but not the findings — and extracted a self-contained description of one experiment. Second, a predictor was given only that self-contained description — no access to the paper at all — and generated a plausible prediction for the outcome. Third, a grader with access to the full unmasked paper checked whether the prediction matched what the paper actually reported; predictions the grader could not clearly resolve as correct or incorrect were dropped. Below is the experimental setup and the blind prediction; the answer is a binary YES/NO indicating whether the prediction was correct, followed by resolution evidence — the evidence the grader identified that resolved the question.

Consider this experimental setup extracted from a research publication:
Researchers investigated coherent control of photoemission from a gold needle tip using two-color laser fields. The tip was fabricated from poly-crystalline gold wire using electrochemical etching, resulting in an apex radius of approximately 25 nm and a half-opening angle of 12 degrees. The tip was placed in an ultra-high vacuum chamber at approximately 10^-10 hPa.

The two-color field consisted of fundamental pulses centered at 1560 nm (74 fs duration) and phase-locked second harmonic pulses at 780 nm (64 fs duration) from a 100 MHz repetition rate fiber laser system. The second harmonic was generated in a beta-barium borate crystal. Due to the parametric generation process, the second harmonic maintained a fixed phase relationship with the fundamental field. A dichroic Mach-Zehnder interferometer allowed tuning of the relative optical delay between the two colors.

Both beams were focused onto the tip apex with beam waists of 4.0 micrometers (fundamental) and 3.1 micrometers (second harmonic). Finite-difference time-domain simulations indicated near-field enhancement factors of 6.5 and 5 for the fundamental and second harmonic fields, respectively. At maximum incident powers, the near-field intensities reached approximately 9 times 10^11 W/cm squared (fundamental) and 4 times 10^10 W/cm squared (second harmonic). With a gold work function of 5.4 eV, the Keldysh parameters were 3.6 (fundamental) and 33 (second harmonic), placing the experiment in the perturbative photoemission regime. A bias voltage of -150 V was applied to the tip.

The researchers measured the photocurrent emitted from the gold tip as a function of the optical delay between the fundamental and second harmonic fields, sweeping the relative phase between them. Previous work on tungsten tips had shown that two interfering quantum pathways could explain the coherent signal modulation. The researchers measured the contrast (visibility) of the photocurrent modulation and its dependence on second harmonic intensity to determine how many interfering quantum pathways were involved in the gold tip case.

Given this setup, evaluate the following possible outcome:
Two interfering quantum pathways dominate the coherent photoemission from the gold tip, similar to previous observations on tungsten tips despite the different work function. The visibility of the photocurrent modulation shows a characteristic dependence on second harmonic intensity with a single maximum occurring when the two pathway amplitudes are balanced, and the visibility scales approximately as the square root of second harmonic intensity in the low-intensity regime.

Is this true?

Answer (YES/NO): NO